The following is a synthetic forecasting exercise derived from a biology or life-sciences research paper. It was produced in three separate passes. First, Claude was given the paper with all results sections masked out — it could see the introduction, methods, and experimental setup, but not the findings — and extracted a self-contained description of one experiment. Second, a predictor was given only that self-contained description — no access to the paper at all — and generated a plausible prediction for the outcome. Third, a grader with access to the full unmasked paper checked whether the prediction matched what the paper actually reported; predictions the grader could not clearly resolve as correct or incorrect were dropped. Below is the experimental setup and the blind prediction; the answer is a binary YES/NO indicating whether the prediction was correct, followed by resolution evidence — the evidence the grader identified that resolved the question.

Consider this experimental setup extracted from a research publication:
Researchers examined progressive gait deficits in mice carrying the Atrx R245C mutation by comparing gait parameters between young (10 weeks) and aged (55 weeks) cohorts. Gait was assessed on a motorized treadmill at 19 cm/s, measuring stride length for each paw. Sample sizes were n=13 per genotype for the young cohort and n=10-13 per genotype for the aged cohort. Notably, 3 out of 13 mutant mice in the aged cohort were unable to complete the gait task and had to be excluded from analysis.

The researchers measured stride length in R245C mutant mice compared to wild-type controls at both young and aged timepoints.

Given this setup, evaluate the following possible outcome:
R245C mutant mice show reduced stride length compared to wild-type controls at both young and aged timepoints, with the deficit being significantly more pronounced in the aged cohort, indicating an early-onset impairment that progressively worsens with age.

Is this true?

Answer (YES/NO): NO